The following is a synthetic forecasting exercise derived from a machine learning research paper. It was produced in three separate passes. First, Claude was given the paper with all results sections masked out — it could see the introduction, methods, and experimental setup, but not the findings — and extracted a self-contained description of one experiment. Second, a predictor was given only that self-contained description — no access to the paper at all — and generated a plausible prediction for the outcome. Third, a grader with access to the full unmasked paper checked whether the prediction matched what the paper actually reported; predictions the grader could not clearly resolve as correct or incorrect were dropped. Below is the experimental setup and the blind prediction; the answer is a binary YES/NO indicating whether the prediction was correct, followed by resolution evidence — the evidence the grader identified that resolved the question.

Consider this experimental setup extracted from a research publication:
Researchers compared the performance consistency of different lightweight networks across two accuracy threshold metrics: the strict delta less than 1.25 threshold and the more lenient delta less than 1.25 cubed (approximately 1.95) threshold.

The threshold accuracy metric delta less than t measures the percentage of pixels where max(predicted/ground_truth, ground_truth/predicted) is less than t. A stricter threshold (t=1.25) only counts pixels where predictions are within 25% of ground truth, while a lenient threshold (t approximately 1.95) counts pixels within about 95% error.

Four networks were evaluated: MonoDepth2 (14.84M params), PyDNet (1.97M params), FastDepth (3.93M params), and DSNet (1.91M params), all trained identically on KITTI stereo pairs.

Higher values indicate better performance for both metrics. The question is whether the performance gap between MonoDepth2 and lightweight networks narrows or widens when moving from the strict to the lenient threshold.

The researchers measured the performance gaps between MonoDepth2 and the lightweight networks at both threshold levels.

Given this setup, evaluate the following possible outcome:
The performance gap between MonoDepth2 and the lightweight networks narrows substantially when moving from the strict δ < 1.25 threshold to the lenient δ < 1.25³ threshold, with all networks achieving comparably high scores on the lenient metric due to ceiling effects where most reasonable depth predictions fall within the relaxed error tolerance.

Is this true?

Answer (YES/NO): YES